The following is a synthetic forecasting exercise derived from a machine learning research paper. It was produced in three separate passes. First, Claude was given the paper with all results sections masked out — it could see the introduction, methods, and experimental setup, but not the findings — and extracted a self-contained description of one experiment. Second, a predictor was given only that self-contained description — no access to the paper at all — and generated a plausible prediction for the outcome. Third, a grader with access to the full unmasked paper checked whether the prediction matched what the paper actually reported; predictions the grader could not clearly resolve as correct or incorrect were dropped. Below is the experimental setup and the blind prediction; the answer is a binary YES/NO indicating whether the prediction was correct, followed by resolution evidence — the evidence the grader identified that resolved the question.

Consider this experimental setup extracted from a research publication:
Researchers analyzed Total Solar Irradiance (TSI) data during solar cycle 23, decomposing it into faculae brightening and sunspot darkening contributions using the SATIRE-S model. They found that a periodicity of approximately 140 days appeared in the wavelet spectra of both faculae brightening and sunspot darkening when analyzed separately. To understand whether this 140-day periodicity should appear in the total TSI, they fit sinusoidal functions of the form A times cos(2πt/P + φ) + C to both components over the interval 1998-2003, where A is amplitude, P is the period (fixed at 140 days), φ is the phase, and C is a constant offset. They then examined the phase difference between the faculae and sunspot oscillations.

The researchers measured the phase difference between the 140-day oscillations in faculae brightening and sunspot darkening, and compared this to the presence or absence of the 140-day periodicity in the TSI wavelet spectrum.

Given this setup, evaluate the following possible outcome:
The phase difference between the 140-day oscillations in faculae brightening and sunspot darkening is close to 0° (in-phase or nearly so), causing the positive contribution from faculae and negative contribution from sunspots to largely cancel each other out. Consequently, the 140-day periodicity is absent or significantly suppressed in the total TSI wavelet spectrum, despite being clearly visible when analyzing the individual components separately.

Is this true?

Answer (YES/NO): NO